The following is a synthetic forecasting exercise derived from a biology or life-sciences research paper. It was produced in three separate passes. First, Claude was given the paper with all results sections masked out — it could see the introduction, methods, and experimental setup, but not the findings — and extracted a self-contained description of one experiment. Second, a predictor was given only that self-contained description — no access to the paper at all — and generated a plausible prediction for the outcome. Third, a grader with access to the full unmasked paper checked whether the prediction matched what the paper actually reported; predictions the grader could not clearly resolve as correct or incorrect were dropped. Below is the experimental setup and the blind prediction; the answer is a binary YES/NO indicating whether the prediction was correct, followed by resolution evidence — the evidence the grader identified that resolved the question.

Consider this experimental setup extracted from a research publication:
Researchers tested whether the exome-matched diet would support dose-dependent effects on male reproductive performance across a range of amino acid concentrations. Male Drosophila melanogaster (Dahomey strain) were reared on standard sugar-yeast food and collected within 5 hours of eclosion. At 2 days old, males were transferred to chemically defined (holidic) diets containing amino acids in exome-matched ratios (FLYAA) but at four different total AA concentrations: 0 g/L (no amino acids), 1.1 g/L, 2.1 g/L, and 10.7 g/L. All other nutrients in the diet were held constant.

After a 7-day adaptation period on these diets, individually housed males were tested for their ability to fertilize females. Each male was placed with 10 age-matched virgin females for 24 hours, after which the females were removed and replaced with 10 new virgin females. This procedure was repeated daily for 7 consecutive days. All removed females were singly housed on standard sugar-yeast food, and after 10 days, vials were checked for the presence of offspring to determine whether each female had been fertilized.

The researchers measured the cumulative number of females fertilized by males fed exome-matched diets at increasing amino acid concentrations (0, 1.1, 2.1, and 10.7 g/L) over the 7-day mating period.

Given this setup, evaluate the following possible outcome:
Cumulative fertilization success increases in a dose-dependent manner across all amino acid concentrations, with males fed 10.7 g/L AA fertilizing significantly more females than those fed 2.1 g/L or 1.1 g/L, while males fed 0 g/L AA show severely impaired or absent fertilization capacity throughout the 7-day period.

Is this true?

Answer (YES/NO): NO